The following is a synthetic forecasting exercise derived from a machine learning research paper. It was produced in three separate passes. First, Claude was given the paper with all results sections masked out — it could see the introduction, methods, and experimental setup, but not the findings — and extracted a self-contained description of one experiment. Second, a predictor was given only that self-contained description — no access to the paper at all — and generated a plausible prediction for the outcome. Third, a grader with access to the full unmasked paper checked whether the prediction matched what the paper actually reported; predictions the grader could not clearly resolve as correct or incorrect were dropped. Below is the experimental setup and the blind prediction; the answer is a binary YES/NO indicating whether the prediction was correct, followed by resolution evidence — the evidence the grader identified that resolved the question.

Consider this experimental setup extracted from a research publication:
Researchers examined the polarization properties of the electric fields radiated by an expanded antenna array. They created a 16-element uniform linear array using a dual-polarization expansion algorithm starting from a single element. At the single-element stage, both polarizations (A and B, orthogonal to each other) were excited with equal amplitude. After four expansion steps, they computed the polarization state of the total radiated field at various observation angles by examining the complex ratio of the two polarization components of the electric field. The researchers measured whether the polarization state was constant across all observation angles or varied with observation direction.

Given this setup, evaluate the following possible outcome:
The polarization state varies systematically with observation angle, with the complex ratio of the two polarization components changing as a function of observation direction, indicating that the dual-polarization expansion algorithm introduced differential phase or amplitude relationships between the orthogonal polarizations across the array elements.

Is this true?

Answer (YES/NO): YES